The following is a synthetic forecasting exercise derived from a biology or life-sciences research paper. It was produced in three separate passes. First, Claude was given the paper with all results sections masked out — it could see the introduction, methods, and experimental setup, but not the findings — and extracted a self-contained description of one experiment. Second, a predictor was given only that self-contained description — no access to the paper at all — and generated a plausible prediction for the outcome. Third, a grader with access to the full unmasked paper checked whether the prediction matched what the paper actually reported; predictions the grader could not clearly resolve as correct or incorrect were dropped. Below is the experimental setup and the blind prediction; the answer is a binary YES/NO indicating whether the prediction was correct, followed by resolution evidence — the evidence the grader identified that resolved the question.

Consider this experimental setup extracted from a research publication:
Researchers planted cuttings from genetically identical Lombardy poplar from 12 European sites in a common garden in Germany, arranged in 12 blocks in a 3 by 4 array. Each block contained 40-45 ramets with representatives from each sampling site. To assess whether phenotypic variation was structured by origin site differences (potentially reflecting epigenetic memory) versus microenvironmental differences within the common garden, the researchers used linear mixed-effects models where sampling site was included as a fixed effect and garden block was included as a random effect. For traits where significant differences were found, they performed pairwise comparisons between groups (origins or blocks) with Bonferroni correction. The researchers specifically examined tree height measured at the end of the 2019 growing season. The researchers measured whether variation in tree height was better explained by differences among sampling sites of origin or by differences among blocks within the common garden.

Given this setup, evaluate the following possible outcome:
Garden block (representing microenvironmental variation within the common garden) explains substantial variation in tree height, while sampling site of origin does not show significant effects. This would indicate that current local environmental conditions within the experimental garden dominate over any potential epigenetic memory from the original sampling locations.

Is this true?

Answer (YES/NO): NO